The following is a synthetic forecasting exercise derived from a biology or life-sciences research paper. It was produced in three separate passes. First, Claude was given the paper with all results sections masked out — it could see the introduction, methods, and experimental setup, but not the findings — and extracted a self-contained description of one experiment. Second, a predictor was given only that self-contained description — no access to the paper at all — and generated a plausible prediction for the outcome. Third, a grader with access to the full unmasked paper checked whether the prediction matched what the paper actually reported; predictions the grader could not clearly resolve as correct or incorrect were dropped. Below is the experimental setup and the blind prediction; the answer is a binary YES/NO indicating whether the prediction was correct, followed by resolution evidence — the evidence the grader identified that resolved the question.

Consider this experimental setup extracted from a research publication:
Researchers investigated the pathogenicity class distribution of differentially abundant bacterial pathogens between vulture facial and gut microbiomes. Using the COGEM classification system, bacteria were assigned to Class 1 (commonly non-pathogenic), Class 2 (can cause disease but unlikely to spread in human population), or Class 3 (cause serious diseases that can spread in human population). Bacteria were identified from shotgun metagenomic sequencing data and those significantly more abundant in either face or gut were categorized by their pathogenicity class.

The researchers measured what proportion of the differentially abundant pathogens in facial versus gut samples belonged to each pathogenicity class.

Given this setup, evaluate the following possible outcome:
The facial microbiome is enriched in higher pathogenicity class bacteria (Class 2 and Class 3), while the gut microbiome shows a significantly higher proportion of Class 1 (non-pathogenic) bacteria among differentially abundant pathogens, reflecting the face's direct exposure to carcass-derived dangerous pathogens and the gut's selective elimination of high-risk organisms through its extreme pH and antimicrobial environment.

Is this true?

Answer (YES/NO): NO